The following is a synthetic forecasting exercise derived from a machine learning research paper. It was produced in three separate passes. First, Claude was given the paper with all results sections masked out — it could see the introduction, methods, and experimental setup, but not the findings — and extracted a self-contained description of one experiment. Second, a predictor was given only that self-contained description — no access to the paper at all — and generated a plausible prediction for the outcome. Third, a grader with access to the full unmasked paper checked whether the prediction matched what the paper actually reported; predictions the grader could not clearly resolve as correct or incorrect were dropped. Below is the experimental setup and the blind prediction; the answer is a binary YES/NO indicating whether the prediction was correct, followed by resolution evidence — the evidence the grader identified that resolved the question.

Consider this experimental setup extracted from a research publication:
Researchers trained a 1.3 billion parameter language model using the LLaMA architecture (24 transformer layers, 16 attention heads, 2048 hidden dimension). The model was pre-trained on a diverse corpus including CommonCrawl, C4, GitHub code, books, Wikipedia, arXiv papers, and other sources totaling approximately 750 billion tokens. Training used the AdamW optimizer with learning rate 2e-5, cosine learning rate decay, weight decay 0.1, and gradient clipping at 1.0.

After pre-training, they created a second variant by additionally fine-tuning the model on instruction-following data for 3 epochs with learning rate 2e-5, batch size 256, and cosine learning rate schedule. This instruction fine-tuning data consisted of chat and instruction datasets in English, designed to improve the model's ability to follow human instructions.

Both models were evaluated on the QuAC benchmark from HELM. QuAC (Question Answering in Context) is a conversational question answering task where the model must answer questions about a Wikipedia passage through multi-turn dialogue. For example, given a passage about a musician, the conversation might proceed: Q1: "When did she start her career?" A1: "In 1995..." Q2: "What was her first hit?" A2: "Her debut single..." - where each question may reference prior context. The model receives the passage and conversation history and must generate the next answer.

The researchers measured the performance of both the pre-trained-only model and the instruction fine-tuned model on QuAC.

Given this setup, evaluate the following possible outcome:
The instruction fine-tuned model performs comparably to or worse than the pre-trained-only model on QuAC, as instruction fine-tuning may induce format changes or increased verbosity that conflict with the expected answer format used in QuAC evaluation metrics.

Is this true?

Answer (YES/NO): YES